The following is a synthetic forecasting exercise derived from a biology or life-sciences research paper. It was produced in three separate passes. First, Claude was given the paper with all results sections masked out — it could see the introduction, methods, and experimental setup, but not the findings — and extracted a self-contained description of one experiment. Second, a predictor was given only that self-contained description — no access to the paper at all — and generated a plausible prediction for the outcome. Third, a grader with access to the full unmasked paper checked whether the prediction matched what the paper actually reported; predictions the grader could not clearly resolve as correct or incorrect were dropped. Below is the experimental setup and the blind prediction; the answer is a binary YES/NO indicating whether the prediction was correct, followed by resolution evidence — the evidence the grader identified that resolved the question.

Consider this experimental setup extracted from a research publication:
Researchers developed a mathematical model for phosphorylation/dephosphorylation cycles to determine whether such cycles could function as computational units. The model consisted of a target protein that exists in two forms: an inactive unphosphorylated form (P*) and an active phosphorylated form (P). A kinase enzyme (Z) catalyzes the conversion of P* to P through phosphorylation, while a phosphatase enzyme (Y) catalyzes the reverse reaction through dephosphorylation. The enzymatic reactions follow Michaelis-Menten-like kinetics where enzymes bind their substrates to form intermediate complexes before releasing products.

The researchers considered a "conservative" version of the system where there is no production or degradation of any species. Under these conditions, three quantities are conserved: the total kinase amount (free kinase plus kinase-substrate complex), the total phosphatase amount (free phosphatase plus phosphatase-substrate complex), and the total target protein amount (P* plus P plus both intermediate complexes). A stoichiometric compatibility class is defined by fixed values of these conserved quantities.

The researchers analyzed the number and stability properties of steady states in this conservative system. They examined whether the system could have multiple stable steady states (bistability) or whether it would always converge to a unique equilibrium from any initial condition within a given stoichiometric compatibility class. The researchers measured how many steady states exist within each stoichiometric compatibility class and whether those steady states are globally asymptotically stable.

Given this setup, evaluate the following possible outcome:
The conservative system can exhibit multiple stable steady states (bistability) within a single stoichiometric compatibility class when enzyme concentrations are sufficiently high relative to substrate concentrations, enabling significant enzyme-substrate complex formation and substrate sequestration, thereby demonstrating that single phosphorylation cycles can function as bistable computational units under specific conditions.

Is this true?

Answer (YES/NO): NO